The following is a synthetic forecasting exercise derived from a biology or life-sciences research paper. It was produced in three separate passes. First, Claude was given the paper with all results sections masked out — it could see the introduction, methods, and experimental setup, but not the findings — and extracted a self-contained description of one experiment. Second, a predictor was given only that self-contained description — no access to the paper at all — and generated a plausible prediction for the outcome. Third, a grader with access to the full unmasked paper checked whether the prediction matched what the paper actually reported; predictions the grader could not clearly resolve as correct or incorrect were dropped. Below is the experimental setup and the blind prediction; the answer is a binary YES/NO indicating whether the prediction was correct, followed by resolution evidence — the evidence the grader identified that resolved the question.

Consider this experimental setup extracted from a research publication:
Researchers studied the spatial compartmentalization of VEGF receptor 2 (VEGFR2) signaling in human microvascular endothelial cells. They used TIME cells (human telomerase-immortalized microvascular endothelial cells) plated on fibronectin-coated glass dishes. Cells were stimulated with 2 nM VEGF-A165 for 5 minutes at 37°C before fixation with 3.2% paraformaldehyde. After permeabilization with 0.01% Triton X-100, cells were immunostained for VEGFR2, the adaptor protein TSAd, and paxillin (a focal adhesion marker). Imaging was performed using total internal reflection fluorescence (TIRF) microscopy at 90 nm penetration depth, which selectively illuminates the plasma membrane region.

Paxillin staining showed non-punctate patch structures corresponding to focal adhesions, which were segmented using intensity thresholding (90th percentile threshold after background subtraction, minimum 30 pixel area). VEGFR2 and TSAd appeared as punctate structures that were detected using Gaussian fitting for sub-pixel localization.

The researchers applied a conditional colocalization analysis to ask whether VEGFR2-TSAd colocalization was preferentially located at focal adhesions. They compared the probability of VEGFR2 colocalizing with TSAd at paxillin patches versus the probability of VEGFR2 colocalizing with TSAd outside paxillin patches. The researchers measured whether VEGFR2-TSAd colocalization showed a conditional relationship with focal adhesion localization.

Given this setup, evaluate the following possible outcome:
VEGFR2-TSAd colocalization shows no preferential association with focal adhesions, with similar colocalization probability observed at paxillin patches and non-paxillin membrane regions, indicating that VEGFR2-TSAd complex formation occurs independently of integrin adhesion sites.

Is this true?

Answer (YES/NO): NO